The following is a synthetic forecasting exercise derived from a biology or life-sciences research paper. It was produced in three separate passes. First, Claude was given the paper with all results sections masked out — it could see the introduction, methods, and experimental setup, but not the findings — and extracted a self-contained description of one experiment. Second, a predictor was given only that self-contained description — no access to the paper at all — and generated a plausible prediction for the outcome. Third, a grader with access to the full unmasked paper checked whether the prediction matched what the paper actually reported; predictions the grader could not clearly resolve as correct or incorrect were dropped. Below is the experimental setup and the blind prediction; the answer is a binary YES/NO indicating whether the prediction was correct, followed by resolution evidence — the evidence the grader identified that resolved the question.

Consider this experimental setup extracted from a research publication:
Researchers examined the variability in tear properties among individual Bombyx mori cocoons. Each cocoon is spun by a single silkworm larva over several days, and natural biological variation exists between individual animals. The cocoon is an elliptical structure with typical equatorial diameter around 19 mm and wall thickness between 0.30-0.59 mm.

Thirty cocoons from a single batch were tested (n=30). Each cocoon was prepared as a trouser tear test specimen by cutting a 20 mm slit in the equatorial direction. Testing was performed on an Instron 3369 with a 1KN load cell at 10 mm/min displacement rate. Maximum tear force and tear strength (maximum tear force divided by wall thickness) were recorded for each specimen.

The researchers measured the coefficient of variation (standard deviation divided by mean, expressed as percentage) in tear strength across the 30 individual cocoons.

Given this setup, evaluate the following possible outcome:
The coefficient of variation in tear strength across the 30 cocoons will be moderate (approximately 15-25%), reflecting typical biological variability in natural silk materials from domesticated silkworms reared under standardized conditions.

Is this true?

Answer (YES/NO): YES